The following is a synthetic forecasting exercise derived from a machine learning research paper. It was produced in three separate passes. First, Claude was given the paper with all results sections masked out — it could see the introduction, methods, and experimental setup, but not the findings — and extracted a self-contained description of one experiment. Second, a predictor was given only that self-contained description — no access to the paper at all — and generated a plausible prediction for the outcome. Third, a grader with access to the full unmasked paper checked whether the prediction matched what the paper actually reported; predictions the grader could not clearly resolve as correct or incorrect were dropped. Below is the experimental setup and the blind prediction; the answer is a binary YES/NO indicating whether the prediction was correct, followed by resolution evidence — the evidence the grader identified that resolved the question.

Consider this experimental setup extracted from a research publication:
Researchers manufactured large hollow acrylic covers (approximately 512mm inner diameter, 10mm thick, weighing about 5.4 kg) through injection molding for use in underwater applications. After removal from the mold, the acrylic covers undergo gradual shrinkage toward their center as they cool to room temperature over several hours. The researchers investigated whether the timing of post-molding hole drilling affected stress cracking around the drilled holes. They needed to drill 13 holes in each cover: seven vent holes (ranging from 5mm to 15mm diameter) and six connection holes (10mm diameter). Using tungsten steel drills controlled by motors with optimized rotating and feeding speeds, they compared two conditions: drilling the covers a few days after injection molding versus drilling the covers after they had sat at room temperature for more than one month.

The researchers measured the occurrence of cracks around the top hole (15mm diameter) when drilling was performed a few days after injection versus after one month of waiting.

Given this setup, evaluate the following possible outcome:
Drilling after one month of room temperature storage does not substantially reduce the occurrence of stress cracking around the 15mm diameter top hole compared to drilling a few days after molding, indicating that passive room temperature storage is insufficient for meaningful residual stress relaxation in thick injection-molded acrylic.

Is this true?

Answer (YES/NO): NO